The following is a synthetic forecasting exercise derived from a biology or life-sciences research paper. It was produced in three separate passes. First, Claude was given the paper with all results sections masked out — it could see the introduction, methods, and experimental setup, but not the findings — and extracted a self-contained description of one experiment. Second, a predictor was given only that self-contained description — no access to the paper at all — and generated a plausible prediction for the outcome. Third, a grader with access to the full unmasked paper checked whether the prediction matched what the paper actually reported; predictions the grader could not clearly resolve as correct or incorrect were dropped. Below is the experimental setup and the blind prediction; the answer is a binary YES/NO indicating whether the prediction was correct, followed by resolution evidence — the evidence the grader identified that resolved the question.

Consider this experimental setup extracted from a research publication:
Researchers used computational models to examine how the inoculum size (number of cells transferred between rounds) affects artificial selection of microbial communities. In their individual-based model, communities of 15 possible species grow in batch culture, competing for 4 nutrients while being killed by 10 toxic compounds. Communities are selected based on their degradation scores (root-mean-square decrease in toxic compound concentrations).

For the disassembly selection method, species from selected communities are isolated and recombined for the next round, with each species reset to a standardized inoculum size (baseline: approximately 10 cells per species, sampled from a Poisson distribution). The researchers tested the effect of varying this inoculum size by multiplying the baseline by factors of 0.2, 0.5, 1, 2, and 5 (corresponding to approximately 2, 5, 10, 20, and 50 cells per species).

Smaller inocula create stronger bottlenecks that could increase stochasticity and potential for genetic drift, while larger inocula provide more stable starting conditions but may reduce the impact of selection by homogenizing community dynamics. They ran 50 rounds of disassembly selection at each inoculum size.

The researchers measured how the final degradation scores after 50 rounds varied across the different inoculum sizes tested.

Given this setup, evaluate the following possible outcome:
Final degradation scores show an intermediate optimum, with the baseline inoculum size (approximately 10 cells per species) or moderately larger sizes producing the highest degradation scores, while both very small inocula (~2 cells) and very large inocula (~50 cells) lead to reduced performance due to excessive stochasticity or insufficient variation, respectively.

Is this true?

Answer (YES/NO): NO